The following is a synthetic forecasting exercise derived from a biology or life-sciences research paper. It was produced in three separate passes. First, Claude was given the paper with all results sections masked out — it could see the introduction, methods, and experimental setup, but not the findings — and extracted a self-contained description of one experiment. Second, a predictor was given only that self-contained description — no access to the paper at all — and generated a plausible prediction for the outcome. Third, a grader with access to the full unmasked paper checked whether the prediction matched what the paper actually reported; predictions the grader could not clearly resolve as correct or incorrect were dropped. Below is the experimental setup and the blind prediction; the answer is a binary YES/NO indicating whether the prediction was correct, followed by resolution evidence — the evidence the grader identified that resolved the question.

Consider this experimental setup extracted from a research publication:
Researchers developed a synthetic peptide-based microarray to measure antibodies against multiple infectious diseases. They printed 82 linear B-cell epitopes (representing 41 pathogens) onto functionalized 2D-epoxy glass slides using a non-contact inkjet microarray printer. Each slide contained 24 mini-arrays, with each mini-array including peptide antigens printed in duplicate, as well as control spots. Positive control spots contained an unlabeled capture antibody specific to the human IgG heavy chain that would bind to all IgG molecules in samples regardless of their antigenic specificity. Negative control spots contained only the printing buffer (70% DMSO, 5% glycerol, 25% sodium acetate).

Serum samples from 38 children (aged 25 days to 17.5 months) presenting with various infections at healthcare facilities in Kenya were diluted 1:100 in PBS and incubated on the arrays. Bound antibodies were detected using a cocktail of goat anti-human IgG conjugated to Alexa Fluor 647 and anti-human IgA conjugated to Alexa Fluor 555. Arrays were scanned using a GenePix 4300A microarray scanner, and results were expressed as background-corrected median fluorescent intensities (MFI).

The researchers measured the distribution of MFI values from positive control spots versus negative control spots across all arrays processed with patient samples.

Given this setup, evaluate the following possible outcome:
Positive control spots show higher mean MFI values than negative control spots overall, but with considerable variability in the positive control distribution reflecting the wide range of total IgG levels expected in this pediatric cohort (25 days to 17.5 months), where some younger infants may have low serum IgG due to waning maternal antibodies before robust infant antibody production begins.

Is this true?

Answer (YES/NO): NO